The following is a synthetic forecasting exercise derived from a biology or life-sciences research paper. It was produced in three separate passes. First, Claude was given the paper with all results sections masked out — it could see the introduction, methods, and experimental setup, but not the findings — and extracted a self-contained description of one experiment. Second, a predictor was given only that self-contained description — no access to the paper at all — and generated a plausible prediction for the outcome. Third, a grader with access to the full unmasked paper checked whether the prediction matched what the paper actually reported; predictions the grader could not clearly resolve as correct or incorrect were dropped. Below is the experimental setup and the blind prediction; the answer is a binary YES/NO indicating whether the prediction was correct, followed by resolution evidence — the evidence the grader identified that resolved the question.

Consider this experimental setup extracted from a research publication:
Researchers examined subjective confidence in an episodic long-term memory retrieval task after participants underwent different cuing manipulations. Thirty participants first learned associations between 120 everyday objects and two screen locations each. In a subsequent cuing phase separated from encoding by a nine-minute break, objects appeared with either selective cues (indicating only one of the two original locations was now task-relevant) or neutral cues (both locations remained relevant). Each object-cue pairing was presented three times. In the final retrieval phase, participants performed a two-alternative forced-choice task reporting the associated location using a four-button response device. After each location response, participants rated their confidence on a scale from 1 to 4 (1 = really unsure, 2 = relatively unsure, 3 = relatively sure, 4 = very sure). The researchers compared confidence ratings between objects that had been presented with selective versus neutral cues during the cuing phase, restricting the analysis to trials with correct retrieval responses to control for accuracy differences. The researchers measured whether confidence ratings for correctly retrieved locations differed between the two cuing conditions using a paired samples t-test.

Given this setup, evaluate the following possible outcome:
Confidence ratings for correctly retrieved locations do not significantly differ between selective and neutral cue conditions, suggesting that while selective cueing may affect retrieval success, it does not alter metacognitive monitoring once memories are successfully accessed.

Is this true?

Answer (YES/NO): NO